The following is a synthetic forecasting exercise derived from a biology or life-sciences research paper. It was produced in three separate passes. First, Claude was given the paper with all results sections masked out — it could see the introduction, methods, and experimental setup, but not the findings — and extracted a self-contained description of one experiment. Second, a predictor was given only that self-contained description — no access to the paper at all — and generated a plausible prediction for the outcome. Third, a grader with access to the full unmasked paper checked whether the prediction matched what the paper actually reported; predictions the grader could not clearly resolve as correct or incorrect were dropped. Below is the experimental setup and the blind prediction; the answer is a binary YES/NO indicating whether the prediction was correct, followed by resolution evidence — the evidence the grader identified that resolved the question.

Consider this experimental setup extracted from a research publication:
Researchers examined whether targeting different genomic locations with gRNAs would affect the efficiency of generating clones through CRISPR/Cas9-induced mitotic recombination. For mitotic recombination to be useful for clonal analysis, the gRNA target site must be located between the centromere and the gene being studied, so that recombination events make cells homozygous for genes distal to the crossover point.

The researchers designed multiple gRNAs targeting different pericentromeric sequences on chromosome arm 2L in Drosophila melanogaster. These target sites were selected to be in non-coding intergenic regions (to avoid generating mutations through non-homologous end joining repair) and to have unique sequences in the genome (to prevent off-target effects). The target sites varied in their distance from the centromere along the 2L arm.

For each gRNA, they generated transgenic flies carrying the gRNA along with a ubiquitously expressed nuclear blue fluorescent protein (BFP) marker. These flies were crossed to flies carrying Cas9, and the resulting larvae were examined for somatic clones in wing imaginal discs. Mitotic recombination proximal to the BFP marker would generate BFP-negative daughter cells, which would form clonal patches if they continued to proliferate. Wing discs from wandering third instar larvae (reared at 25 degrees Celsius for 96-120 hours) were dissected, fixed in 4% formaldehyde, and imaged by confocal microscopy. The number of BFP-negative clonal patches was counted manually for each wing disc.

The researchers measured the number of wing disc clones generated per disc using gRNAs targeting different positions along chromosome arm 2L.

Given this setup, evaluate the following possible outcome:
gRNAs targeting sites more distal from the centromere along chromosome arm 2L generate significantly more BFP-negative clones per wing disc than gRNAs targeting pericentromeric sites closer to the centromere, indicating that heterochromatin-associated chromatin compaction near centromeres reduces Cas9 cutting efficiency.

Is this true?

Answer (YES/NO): NO